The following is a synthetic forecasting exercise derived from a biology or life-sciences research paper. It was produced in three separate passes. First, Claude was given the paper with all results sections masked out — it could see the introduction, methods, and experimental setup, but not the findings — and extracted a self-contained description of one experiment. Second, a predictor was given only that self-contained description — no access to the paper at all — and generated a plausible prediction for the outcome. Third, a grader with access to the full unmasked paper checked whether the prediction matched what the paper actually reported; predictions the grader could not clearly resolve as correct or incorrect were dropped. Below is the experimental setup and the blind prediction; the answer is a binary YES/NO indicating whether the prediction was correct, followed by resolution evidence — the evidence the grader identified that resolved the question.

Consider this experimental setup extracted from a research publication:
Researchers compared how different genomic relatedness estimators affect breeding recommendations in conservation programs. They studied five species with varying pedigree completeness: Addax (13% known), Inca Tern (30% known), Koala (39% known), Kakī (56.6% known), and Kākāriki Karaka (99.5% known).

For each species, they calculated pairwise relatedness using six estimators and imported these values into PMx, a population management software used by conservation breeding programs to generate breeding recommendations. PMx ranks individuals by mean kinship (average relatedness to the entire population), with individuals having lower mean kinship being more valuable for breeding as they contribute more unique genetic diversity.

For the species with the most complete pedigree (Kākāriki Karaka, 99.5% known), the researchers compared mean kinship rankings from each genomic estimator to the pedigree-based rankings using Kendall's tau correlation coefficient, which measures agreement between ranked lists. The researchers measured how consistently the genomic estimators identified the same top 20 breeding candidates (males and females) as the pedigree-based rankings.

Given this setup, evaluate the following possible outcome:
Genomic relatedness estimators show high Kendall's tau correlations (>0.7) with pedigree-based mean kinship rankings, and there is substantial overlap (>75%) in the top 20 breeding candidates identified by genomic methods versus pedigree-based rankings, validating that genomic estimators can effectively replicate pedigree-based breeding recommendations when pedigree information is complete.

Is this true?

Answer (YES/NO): NO